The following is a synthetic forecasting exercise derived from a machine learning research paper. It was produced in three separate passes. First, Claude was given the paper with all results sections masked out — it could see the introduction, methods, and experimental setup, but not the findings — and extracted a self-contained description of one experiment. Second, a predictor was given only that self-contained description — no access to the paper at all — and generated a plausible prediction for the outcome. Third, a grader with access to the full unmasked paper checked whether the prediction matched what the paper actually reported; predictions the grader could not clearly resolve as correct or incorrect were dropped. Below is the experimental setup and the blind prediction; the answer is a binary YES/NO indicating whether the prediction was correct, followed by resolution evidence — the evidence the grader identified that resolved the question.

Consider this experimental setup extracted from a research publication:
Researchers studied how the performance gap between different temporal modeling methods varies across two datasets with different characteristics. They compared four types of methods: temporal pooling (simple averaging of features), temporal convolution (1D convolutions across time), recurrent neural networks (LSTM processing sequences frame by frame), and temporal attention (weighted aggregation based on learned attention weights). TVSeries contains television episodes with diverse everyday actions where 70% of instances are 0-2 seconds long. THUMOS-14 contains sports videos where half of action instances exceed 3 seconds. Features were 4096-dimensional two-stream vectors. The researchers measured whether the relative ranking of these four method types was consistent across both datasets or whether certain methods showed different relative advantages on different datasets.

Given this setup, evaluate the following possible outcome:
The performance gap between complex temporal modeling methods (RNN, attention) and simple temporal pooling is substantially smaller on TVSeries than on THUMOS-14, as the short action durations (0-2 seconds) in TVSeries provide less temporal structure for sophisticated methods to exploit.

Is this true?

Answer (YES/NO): YES